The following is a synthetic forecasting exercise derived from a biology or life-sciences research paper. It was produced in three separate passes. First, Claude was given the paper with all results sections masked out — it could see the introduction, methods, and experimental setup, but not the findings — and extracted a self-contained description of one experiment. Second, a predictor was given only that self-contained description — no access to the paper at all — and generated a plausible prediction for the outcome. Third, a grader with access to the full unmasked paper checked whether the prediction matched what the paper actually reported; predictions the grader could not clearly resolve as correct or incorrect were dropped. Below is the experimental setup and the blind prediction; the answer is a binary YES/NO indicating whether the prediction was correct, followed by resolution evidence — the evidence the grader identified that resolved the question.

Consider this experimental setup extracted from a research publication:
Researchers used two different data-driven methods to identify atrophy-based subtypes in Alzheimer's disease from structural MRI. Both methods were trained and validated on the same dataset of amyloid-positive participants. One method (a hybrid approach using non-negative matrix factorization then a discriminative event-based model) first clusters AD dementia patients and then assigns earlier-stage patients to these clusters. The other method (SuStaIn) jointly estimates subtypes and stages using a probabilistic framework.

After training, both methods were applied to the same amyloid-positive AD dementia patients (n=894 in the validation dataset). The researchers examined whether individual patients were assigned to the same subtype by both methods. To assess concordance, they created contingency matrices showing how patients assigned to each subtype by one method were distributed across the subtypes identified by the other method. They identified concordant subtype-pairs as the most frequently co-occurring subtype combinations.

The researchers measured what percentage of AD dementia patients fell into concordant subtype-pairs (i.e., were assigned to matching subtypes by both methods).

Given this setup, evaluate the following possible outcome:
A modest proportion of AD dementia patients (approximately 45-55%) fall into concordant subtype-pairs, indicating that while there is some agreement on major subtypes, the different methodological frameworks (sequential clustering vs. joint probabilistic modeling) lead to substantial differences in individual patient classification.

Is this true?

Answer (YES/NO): NO